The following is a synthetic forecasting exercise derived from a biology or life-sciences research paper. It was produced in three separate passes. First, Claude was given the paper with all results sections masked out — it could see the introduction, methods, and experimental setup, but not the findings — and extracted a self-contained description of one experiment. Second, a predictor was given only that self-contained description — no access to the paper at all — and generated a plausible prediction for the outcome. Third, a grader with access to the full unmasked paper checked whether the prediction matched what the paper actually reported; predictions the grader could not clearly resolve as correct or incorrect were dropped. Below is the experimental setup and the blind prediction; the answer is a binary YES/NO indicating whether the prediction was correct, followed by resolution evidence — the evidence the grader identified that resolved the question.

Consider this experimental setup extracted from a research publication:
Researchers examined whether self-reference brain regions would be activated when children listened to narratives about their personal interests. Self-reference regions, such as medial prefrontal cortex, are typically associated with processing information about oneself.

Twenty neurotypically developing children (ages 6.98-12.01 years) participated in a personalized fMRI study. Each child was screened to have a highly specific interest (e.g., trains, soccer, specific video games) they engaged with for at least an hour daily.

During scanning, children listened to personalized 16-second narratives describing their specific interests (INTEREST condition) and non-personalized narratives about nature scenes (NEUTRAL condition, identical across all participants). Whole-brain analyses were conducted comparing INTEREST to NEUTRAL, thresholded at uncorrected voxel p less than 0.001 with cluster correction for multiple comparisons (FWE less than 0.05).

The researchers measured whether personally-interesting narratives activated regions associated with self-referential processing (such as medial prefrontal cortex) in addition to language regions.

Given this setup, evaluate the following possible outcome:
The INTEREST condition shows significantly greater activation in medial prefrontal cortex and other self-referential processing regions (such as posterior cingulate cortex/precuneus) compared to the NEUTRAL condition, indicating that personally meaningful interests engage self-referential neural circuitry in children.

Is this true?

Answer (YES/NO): YES